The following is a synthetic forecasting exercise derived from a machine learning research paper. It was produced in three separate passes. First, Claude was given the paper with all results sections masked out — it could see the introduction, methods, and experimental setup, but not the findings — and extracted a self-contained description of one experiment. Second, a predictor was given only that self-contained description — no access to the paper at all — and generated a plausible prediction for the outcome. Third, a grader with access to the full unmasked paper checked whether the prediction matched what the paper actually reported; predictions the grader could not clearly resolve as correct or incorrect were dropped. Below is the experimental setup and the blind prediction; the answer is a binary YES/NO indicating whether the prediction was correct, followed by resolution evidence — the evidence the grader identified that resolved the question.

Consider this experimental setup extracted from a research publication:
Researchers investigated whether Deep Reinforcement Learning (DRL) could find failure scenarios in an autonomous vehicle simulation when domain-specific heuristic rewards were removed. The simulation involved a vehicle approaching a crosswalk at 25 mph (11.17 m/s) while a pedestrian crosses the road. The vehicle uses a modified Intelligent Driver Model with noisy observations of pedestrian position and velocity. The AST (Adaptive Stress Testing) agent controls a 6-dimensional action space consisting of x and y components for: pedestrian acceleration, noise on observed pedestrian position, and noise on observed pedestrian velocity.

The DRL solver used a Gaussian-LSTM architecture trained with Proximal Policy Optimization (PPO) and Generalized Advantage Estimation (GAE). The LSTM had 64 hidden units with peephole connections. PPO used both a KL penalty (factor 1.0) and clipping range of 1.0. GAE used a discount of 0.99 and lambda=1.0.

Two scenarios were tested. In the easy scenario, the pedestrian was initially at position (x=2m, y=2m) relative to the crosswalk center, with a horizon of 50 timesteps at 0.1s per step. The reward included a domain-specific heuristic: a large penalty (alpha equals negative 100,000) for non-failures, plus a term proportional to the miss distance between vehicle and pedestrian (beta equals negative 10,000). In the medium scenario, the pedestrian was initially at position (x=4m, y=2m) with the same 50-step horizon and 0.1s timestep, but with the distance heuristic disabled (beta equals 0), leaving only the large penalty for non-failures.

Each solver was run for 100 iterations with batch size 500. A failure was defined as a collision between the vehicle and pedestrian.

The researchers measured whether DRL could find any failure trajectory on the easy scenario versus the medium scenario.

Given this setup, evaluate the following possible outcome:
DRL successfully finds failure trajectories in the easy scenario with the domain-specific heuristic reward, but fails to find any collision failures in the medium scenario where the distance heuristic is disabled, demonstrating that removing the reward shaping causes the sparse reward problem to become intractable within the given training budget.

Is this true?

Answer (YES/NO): YES